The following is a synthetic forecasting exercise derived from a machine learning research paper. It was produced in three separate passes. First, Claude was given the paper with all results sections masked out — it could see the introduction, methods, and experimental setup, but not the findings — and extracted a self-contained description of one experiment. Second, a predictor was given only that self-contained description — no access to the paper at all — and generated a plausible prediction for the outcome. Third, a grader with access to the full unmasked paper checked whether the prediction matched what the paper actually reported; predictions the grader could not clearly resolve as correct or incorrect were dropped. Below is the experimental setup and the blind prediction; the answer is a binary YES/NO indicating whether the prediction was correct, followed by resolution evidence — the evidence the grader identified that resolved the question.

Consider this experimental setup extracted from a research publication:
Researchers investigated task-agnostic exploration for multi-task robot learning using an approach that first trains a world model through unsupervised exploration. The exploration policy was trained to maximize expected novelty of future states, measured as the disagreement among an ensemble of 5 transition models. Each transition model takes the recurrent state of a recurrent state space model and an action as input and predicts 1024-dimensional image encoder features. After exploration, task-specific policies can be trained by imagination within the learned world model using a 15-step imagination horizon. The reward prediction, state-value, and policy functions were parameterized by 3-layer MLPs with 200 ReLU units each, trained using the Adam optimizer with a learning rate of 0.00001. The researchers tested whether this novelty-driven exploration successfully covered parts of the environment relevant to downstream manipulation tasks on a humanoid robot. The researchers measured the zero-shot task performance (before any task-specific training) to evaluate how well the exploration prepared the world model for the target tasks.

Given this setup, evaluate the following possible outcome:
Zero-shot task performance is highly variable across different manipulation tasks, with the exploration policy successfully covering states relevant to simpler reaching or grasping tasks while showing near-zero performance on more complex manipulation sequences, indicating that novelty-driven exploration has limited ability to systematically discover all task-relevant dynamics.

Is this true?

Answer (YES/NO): NO